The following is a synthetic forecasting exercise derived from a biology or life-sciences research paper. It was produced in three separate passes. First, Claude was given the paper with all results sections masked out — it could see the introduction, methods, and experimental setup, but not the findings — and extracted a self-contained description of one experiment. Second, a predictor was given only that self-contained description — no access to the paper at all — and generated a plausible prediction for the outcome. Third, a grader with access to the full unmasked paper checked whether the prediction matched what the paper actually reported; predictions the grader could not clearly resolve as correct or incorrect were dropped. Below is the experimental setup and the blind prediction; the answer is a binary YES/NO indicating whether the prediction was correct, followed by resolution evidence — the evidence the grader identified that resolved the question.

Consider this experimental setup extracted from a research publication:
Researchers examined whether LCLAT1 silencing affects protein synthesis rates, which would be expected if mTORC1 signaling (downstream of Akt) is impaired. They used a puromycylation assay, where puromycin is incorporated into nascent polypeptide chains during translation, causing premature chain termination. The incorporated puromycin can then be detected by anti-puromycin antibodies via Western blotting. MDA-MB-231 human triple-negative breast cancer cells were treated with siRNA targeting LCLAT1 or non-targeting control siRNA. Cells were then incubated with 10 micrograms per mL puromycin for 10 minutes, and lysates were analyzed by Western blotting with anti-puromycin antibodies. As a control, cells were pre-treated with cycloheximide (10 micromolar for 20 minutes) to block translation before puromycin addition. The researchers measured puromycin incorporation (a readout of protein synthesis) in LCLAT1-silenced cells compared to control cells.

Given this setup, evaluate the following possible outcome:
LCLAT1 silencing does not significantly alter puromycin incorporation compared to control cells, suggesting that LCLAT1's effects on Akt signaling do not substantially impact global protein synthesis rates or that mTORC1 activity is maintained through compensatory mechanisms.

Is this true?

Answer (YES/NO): NO